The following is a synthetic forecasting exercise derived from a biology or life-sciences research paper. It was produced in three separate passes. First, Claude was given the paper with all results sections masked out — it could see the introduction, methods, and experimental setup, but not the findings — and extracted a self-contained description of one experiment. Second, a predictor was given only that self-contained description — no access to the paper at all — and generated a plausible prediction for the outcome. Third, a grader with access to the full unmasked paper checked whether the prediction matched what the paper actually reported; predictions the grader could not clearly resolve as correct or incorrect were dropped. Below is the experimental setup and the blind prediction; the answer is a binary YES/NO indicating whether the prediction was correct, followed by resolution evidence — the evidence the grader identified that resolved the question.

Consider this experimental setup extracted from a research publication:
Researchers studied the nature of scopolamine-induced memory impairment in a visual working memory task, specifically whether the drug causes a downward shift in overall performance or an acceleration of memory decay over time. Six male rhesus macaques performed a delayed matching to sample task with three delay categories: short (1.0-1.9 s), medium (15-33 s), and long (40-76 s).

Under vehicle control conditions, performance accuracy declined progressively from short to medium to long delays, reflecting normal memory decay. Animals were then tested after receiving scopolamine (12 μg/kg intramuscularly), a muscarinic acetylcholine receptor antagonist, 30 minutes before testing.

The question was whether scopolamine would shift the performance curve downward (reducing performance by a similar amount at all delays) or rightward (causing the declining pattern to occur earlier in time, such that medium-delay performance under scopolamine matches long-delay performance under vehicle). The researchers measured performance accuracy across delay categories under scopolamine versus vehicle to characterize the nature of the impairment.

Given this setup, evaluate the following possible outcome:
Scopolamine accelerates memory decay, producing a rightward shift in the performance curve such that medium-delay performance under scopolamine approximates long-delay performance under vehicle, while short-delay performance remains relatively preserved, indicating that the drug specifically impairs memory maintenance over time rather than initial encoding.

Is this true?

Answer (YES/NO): YES